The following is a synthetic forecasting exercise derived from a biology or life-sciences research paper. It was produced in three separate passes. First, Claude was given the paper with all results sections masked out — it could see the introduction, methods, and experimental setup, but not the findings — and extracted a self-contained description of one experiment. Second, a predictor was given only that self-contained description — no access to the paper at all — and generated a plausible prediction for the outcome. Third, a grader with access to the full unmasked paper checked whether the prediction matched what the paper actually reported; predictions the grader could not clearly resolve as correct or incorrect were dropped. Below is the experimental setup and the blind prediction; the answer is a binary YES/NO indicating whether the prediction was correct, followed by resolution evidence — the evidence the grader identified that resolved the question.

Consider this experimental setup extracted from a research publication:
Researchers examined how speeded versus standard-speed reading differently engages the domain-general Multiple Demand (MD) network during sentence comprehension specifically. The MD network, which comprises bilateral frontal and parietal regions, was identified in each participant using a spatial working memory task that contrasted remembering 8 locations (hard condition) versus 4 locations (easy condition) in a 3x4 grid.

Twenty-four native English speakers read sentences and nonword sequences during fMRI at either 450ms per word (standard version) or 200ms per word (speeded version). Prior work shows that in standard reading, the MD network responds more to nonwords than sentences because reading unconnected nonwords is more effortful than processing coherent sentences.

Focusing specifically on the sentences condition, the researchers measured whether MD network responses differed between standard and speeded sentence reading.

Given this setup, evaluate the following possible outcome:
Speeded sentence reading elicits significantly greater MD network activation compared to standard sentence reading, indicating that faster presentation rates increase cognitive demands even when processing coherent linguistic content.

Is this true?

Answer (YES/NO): YES